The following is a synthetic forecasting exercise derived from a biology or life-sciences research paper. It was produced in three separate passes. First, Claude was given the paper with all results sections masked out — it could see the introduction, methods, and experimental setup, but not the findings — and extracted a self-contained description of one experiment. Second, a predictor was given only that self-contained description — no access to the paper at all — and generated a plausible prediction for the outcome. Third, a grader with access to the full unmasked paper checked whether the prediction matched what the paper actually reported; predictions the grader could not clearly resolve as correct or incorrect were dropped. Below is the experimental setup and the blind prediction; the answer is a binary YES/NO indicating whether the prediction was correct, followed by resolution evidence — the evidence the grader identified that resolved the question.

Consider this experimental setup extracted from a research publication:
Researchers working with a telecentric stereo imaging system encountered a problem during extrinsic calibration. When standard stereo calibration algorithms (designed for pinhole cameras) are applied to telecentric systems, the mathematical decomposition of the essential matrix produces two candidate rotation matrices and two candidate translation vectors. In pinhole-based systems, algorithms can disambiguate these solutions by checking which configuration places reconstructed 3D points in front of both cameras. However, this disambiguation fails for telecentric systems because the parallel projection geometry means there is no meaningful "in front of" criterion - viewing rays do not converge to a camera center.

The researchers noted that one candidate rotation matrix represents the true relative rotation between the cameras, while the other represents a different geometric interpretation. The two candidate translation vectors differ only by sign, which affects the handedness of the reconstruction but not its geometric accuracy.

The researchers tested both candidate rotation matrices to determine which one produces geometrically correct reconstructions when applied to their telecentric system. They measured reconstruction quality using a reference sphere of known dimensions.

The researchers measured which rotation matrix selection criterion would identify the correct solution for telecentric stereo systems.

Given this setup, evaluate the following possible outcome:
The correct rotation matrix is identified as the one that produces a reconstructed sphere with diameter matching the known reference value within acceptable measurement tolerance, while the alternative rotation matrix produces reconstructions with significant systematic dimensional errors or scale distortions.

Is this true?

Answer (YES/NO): NO